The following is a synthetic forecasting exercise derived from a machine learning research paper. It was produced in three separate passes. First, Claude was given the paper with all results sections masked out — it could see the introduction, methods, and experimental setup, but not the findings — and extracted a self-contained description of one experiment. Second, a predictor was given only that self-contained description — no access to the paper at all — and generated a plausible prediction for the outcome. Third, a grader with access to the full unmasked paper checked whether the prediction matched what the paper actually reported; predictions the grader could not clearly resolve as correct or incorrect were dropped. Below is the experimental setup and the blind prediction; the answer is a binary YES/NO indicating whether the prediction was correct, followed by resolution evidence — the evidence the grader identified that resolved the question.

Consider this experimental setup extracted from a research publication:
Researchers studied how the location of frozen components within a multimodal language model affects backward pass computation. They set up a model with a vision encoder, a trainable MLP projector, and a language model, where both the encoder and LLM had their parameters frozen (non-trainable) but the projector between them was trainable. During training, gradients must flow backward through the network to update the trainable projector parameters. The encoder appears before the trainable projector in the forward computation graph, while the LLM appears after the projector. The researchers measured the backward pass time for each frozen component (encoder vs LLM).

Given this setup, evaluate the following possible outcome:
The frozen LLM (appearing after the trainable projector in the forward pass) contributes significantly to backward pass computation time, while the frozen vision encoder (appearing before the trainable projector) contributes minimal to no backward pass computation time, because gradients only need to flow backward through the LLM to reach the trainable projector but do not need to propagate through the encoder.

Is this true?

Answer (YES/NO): YES